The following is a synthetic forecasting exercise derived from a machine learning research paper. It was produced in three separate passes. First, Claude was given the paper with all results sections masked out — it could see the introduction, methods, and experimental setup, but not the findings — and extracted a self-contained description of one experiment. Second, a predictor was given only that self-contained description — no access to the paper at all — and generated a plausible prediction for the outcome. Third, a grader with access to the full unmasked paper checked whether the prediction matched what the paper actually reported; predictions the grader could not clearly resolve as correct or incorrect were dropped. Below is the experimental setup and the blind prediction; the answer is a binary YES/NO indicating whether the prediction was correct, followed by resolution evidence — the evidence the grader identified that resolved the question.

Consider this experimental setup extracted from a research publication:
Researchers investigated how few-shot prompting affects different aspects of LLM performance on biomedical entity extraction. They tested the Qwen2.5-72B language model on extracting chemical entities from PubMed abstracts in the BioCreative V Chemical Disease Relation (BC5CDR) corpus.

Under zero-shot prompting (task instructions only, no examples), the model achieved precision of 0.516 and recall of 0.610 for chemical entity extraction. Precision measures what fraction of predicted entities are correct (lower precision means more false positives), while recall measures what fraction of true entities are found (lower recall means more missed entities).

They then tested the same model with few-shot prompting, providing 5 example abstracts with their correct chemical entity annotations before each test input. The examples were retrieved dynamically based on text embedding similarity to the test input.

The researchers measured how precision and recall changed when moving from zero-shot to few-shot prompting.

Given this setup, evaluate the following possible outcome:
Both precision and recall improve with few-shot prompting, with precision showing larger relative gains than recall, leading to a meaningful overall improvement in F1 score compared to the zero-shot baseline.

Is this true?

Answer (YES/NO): NO